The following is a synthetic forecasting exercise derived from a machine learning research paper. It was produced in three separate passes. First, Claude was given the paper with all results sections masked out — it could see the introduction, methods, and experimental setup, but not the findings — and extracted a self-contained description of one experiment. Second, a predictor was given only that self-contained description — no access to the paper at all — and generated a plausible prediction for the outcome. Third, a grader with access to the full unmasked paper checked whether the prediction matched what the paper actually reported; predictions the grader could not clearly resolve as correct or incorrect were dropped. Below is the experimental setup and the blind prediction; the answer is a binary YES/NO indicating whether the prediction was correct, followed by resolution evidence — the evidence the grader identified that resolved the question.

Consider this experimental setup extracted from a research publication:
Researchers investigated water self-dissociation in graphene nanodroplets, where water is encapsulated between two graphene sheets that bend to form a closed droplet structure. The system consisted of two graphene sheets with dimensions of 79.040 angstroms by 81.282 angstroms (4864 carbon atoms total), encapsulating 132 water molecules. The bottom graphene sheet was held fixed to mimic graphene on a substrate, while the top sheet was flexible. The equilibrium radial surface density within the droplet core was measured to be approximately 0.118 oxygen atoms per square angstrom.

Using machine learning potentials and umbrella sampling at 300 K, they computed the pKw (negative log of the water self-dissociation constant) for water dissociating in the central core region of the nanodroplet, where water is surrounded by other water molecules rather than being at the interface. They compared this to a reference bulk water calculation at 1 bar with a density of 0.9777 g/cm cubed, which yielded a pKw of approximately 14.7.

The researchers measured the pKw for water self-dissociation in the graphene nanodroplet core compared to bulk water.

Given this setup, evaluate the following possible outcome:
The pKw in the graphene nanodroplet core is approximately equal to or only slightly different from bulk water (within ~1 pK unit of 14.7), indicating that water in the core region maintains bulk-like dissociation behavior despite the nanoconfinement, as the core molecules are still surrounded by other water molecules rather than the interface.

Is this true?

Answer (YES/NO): NO